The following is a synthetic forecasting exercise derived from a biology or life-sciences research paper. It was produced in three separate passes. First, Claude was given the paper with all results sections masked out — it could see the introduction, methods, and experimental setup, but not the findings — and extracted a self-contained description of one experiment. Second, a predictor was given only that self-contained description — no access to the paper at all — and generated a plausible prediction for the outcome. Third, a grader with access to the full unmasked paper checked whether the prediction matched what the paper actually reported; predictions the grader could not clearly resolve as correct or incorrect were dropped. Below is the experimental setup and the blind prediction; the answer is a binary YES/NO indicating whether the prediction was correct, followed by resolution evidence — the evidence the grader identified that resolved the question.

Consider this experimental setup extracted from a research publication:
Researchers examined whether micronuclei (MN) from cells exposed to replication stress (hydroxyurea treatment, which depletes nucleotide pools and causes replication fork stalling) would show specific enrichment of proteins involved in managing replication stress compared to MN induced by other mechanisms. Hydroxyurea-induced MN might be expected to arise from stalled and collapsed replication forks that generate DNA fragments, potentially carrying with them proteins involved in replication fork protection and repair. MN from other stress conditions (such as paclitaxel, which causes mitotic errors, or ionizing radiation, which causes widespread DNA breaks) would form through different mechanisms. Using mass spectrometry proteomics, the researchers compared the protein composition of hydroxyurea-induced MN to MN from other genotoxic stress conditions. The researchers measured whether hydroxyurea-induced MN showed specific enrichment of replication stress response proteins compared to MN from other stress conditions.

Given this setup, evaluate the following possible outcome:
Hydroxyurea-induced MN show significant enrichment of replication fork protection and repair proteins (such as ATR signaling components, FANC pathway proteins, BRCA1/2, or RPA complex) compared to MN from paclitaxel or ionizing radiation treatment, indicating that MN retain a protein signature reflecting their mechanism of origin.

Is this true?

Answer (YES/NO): NO